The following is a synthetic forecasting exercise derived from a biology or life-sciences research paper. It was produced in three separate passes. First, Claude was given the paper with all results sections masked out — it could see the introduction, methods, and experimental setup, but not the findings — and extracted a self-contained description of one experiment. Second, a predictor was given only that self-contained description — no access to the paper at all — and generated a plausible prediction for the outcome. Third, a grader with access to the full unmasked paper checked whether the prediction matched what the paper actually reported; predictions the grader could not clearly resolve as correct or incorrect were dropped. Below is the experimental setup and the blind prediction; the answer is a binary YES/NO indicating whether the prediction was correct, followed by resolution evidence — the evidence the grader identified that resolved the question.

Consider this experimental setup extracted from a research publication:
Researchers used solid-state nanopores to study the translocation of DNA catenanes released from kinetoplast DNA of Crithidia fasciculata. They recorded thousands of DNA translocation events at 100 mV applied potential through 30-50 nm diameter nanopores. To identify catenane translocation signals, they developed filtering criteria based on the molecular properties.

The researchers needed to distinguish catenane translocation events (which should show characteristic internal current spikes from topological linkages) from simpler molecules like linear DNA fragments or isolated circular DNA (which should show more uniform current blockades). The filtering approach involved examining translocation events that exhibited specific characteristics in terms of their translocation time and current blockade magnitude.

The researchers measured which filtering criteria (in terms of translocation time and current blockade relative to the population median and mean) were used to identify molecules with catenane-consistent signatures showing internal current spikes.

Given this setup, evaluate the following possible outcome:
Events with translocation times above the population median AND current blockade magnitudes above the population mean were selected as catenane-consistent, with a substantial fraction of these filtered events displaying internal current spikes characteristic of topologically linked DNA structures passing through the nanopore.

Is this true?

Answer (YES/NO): YES